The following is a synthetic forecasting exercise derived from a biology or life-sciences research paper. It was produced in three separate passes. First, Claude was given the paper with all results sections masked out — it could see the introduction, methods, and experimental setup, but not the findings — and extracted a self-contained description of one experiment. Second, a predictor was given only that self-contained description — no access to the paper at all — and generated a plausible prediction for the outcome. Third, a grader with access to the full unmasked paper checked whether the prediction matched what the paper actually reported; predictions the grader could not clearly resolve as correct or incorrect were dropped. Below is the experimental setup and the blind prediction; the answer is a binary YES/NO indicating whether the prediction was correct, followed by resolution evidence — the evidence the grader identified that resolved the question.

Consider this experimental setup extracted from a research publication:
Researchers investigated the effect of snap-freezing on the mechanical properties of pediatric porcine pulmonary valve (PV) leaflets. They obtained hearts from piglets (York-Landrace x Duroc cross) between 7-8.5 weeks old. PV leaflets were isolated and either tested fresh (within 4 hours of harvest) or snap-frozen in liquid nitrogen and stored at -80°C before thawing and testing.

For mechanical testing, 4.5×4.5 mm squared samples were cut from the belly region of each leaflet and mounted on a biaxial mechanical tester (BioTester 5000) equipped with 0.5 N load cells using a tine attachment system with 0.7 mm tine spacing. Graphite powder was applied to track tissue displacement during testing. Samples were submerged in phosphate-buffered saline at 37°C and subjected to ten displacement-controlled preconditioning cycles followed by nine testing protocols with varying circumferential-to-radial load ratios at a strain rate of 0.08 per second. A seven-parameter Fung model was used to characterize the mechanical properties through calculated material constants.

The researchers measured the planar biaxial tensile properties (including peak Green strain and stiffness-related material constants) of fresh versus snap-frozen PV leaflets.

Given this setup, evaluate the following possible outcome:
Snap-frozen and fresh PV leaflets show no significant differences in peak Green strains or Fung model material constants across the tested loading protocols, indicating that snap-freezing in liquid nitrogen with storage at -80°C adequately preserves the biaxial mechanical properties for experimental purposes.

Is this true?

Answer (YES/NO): YES